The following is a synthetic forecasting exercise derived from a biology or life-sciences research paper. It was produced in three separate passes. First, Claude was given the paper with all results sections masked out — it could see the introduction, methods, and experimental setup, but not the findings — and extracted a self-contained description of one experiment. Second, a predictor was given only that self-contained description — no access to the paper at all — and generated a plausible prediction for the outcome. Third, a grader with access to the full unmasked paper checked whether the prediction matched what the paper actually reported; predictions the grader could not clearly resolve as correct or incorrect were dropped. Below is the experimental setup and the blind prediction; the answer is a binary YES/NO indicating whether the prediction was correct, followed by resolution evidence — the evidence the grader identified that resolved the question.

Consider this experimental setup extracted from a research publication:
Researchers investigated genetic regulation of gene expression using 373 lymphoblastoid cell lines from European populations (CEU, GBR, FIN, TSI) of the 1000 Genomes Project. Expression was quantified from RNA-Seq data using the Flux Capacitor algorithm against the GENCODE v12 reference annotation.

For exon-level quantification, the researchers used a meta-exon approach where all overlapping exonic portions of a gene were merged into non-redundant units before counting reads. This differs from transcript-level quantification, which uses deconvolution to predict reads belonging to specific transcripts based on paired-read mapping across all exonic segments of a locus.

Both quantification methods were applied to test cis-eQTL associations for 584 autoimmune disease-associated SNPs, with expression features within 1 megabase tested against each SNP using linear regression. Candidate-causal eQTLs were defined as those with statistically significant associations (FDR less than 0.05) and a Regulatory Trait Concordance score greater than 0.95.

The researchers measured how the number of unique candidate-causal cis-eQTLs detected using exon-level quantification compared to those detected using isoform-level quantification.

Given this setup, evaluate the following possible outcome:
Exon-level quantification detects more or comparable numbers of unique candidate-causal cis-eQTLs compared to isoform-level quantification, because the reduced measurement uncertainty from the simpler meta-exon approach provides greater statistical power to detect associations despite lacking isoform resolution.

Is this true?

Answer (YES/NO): YES